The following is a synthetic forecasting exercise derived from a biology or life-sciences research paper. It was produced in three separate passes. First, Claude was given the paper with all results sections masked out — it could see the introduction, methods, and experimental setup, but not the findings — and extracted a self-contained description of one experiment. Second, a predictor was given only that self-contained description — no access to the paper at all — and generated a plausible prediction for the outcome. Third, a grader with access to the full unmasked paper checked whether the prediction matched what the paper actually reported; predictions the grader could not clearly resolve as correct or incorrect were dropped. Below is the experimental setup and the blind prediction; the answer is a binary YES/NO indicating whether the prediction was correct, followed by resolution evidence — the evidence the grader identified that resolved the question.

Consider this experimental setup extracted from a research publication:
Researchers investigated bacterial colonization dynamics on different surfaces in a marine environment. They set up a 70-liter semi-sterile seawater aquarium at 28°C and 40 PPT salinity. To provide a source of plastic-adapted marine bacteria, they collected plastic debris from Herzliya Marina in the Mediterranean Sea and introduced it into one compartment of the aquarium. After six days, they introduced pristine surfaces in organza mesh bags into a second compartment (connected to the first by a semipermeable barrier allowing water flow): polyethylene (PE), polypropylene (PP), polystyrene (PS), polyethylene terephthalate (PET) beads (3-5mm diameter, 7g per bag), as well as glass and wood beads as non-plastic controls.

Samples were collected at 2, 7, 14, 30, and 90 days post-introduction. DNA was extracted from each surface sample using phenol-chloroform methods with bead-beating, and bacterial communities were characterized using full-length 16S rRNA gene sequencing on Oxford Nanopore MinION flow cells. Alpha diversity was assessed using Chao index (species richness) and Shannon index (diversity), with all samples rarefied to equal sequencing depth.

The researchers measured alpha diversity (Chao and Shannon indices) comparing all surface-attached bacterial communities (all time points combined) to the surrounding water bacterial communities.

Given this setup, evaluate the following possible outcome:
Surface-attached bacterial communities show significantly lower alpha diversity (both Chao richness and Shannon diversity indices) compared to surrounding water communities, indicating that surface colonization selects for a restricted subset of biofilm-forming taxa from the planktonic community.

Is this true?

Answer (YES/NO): YES